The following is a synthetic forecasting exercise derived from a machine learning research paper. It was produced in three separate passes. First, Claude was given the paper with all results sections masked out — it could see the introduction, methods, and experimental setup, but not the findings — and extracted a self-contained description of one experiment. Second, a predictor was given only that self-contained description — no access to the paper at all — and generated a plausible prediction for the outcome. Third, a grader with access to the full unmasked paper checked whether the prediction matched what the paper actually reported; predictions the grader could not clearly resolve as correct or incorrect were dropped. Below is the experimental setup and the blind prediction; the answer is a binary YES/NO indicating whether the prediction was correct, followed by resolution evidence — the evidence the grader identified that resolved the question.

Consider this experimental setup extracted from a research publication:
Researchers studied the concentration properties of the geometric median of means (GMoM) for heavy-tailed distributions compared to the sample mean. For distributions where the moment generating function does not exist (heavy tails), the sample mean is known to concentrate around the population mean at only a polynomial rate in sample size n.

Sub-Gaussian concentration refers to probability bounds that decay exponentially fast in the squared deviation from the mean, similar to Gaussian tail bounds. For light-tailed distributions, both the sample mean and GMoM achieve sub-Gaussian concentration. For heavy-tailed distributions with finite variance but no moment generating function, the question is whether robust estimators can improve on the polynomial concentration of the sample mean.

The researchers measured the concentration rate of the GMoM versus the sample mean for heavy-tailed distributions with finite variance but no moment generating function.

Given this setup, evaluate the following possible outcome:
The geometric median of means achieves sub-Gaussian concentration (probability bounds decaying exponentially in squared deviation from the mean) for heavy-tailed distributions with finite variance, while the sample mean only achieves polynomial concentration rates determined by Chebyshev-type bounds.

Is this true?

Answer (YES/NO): YES